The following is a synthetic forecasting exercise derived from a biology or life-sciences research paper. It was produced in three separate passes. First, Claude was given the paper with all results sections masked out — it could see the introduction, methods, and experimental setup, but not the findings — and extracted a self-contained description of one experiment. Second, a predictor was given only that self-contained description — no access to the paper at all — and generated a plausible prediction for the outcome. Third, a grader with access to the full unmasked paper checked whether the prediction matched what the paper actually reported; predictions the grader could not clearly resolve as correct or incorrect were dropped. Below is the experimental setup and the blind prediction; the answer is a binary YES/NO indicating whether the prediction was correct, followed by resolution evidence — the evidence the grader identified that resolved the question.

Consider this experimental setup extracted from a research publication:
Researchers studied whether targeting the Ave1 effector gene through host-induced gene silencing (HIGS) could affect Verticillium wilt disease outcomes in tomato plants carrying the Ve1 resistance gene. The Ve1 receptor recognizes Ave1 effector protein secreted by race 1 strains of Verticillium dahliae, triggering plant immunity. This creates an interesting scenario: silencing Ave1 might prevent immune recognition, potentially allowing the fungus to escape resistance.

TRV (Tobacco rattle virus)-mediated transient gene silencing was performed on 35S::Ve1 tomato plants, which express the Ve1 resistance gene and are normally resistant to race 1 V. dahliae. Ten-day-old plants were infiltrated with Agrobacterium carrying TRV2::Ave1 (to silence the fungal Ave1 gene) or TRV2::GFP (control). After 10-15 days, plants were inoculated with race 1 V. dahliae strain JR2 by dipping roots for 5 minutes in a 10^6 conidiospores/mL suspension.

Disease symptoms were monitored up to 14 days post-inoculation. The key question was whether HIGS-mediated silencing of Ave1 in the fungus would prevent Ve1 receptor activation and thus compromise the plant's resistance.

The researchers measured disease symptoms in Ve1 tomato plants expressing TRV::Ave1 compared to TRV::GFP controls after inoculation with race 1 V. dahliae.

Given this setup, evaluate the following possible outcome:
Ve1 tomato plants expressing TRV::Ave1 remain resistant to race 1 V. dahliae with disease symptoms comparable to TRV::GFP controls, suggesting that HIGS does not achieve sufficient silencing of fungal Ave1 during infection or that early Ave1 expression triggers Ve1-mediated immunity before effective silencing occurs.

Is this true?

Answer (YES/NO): NO